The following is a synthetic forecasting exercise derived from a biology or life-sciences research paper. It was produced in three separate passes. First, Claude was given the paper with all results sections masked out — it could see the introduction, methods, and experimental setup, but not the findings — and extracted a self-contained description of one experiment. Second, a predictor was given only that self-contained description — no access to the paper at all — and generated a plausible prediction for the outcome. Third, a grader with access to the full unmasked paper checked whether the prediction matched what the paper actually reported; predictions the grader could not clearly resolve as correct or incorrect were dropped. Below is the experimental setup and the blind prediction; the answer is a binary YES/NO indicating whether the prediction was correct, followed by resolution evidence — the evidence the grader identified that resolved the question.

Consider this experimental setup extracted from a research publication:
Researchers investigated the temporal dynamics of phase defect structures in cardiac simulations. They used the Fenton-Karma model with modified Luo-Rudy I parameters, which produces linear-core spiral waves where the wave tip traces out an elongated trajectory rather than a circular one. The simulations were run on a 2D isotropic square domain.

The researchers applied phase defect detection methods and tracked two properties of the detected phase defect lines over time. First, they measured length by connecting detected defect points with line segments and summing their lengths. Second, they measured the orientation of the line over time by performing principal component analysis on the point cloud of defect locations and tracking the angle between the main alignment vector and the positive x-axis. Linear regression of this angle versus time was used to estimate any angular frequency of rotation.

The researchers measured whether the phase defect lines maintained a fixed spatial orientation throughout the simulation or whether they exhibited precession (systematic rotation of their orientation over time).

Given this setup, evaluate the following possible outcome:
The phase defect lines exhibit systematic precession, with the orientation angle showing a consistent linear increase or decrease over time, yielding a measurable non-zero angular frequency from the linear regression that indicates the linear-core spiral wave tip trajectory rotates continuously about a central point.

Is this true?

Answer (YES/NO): YES